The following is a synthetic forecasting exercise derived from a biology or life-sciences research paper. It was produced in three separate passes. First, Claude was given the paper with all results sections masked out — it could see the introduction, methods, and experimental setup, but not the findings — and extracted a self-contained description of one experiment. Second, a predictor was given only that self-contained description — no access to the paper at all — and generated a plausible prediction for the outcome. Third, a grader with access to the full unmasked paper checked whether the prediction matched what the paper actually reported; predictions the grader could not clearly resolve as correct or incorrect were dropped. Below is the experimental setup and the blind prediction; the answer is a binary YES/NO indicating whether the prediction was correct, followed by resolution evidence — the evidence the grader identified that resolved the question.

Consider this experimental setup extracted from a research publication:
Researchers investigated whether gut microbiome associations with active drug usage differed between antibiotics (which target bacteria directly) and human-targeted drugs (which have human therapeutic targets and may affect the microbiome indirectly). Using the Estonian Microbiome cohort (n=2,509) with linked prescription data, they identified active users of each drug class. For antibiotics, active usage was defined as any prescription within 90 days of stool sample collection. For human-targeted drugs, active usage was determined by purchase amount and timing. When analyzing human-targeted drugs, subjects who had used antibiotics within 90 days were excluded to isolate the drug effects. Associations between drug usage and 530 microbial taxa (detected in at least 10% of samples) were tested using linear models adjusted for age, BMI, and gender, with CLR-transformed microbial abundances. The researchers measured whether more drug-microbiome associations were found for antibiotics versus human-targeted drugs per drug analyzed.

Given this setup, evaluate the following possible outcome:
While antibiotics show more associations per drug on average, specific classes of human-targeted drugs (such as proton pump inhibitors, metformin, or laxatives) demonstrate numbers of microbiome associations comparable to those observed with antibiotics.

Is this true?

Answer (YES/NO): NO